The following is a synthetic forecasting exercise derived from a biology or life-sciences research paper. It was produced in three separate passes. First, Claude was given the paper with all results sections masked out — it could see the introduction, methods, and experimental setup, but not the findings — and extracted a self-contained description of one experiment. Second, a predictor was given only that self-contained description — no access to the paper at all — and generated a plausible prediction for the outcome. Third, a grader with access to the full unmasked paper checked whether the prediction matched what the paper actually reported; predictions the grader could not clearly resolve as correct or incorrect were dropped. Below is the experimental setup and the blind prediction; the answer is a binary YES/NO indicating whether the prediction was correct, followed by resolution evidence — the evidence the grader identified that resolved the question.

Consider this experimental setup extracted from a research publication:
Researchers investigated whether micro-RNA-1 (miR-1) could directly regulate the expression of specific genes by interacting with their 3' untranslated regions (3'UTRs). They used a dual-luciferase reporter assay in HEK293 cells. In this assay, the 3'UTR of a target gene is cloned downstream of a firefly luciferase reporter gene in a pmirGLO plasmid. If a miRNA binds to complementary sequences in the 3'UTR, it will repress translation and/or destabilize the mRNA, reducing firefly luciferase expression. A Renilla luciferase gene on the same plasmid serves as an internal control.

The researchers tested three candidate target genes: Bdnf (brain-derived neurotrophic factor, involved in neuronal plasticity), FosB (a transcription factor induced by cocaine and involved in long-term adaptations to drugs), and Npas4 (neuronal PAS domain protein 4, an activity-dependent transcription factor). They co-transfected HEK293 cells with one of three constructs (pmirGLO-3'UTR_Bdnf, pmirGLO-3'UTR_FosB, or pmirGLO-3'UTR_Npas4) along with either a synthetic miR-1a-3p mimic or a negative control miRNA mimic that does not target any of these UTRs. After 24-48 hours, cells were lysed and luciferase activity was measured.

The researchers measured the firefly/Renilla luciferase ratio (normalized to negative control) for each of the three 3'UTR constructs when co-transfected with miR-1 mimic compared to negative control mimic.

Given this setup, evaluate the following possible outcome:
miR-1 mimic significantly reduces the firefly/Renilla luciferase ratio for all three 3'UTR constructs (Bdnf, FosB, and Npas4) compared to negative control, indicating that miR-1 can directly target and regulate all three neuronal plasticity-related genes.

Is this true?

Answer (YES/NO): YES